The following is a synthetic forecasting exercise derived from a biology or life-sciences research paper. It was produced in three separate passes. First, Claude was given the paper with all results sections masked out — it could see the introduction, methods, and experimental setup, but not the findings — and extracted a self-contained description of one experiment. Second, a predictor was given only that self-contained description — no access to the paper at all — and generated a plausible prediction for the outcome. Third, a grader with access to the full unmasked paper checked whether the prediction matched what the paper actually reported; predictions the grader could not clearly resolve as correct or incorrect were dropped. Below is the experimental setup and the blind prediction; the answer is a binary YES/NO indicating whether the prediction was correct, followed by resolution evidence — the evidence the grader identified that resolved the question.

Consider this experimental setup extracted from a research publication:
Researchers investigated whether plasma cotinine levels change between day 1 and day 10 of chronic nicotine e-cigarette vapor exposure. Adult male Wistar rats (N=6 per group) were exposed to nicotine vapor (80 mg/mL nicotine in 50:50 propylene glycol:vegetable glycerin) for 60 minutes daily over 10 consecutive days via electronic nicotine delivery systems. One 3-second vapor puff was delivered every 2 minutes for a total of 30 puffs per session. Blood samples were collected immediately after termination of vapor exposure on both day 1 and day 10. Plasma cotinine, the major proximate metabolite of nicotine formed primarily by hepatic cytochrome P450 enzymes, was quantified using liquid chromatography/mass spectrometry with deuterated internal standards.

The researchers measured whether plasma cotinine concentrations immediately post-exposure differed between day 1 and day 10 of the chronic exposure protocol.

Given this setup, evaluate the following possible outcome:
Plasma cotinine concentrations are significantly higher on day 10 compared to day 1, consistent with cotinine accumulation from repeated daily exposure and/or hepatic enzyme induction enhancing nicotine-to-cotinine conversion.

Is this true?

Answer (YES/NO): YES